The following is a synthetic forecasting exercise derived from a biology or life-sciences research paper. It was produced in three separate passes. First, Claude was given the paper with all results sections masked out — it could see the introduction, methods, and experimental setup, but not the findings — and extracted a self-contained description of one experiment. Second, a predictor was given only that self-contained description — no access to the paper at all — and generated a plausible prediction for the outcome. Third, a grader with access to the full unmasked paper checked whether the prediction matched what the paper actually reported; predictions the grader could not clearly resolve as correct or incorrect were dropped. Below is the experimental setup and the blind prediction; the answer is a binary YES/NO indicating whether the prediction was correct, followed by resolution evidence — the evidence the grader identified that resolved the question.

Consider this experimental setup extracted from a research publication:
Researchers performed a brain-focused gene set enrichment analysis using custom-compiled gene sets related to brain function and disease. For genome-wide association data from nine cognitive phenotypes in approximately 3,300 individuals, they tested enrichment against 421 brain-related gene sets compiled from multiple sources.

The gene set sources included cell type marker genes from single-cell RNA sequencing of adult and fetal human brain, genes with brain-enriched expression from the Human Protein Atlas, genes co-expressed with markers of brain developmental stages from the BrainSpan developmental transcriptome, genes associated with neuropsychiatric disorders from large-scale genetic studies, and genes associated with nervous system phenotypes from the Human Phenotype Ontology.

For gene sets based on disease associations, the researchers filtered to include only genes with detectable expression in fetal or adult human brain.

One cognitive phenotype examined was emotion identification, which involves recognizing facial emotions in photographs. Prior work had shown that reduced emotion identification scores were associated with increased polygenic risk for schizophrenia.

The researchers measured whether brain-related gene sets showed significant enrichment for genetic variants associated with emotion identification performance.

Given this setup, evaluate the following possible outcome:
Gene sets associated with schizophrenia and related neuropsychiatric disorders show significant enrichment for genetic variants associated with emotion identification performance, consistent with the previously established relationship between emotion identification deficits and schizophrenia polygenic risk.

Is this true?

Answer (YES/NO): NO